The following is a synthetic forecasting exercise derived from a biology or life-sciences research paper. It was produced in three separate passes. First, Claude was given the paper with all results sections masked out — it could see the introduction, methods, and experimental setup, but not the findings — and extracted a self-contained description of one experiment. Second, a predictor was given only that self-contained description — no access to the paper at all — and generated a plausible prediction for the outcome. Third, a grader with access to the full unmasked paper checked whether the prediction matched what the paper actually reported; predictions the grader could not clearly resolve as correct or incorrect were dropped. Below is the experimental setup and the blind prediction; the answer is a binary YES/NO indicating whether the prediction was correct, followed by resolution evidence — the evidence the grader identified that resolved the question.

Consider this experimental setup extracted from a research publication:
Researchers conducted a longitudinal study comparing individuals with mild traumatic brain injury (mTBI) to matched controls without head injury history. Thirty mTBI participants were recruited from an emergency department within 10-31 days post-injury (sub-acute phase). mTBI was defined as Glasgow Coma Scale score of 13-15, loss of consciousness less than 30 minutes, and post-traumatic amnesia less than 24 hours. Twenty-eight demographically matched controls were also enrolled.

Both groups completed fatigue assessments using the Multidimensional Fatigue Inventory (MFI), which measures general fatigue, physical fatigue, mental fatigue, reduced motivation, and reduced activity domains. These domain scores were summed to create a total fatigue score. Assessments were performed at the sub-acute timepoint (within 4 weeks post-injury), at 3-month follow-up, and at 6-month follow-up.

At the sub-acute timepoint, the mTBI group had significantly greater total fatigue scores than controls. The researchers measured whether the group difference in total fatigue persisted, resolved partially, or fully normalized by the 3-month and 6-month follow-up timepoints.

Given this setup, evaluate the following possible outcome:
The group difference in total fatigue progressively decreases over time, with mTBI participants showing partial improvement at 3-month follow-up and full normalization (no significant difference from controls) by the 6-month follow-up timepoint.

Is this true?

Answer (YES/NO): NO